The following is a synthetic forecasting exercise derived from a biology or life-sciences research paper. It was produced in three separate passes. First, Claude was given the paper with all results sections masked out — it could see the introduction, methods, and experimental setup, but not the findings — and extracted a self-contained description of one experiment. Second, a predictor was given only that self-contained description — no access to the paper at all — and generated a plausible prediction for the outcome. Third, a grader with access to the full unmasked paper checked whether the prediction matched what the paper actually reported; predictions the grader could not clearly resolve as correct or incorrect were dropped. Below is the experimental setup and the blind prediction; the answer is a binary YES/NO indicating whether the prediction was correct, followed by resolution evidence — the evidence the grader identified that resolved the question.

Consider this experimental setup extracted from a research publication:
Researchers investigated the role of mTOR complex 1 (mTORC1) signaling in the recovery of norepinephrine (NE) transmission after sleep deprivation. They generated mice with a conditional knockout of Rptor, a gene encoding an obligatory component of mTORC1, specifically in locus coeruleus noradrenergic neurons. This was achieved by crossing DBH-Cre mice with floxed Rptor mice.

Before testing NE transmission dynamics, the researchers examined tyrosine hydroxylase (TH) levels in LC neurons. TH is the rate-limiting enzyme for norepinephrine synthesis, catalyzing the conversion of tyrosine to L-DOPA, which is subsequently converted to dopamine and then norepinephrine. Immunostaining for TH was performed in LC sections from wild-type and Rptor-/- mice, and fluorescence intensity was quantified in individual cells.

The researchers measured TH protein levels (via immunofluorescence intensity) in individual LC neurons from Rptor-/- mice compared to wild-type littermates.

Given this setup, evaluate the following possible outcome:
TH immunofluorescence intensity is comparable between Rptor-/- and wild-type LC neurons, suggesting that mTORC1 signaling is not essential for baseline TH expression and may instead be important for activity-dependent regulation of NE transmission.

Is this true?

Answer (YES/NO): NO